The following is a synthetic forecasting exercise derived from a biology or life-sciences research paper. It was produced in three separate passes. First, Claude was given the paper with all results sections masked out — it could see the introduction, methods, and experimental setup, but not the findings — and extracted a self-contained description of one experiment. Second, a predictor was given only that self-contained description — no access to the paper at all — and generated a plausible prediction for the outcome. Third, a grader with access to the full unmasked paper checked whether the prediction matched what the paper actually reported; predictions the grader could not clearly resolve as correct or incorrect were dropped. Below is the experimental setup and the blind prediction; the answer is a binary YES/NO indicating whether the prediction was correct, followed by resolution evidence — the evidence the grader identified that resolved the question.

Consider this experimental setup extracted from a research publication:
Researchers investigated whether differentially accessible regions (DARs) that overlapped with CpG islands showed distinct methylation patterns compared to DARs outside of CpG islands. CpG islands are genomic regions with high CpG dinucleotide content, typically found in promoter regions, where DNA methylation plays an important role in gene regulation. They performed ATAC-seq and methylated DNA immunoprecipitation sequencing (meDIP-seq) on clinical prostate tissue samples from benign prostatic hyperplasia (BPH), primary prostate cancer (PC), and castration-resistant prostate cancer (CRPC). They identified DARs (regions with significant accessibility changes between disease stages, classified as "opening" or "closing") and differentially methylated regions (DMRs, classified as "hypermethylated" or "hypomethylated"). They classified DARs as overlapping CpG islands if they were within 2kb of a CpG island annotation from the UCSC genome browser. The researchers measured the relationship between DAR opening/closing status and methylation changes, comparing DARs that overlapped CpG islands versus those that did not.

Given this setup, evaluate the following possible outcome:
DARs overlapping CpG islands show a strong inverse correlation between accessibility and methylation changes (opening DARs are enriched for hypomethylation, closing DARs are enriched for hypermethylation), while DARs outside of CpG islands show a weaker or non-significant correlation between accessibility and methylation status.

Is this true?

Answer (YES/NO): NO